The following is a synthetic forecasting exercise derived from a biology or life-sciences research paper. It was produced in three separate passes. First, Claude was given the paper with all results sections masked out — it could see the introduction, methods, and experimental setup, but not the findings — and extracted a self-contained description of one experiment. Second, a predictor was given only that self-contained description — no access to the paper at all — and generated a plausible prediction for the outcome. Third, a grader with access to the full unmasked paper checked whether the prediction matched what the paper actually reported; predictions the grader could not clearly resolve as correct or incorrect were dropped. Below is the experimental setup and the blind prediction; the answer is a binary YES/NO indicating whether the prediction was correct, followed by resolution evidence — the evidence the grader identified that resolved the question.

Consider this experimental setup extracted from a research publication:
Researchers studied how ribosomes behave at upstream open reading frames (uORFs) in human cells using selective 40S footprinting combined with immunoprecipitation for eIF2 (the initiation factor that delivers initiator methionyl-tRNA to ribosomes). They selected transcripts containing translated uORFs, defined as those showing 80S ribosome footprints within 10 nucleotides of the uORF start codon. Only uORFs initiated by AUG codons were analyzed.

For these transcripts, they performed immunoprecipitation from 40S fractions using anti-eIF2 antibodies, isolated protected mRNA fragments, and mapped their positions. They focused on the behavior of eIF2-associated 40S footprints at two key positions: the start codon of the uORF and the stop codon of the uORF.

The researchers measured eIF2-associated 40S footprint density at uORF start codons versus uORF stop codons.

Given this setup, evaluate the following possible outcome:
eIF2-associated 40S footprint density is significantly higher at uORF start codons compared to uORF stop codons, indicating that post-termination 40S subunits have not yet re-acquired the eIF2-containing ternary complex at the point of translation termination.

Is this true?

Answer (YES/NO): NO